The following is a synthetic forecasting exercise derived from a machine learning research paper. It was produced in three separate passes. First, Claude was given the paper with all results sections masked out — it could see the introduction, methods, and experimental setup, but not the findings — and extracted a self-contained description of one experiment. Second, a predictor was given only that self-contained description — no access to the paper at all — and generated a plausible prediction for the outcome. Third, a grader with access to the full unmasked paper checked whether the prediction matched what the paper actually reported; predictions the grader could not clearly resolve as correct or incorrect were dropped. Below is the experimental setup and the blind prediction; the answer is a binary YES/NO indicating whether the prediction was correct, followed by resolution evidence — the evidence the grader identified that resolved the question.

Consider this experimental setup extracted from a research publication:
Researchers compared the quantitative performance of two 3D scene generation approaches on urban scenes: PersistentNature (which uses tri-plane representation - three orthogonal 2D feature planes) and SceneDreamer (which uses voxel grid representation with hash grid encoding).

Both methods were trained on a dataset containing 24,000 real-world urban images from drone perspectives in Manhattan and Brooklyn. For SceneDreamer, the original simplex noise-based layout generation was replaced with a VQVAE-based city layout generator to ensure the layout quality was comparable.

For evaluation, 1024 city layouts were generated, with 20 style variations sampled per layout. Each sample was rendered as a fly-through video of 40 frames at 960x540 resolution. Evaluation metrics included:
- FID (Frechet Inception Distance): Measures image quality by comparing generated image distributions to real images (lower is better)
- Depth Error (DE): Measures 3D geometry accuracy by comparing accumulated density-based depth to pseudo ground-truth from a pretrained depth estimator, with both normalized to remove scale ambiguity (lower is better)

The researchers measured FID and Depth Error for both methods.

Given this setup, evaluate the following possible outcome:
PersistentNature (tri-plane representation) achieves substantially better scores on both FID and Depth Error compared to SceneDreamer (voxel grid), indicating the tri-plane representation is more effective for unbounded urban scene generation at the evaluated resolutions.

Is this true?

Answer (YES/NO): NO